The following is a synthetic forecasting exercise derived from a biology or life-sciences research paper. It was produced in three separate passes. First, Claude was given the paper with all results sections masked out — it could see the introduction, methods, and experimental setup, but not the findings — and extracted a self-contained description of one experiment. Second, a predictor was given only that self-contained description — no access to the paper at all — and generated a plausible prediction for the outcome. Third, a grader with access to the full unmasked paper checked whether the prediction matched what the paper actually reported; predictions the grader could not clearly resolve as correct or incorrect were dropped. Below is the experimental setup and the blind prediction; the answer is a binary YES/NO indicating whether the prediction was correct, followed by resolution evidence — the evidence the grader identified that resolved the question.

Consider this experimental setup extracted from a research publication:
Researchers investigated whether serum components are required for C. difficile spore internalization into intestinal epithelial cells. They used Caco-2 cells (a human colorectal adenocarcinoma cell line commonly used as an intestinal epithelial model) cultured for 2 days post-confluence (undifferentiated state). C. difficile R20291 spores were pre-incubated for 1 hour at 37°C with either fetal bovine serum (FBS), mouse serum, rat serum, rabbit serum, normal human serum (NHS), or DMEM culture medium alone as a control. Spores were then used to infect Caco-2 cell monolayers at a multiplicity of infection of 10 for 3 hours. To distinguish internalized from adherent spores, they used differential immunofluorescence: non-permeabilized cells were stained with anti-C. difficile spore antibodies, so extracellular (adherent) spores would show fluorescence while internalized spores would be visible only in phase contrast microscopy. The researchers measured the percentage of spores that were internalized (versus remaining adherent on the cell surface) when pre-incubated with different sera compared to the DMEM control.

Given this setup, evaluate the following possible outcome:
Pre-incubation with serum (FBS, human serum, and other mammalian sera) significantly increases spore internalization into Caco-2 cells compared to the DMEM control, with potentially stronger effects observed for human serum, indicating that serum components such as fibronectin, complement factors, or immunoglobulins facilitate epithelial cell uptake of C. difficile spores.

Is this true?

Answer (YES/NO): NO